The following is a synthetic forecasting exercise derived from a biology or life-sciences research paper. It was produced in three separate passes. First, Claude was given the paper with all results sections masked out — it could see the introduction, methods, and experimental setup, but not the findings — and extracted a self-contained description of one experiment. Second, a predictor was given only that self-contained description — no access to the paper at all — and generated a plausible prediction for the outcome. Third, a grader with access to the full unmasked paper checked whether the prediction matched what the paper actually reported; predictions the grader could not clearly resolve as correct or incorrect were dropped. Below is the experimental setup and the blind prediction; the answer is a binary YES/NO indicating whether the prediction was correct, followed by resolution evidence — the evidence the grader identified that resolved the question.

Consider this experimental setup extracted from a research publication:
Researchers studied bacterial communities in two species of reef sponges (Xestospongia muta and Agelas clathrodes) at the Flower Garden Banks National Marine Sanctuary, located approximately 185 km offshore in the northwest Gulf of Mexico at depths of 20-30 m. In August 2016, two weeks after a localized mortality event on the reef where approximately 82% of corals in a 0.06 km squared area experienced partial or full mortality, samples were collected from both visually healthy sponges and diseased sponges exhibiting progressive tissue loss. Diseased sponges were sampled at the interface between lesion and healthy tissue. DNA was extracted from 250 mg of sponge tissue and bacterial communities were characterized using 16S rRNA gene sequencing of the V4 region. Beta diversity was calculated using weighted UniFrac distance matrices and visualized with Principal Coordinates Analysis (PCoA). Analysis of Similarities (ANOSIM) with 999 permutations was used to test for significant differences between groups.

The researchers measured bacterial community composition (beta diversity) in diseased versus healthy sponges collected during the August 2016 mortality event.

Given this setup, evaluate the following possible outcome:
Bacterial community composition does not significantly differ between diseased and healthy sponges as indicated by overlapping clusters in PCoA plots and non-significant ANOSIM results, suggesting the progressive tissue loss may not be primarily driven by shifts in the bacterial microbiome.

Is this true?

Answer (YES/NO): NO